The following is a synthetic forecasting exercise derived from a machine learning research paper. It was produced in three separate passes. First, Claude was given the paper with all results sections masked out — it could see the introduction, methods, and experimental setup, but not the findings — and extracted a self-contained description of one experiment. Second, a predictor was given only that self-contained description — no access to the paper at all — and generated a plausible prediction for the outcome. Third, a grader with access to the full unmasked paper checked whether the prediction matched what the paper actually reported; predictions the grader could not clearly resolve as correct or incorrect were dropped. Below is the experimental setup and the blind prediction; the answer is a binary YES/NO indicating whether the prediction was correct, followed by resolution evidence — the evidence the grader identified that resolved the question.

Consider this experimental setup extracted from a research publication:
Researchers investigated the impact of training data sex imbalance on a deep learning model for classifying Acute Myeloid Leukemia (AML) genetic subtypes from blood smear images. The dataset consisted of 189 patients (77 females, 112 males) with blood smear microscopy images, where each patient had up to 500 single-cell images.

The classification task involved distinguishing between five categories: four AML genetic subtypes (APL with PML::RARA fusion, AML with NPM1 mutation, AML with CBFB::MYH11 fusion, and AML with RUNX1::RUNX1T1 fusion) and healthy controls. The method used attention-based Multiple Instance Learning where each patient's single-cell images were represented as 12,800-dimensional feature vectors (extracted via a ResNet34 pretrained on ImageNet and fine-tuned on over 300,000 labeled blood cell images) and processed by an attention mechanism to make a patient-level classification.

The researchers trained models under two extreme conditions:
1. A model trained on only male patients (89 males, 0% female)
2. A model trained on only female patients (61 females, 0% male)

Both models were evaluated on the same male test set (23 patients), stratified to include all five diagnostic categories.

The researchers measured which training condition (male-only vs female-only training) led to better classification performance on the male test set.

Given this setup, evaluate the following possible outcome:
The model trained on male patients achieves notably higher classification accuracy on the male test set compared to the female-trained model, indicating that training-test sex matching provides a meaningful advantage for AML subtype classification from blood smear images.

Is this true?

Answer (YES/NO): NO